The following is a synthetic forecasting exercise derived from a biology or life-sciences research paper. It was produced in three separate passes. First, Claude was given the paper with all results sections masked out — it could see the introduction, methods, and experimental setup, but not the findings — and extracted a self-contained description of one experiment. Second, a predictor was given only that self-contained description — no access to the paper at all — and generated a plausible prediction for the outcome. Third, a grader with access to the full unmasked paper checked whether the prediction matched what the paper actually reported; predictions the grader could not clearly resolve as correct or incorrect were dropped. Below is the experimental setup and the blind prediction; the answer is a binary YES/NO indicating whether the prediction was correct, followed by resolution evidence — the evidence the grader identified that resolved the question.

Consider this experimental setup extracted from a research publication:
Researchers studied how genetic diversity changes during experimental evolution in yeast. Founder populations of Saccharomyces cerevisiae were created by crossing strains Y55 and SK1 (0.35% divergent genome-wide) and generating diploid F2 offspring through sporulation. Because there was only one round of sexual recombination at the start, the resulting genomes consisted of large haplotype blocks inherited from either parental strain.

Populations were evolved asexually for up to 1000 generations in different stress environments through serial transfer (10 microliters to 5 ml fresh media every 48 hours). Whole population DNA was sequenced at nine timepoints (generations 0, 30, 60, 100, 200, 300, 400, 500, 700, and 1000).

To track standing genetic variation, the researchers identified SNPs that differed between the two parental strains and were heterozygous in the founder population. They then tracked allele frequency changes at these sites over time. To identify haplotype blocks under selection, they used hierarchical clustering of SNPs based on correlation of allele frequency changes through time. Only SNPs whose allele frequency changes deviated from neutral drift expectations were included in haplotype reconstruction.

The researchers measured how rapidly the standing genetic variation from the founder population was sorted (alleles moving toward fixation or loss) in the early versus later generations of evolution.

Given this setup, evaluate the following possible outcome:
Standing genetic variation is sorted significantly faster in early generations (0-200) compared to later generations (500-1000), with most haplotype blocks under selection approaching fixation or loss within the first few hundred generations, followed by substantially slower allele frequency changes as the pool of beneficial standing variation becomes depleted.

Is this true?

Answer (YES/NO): YES